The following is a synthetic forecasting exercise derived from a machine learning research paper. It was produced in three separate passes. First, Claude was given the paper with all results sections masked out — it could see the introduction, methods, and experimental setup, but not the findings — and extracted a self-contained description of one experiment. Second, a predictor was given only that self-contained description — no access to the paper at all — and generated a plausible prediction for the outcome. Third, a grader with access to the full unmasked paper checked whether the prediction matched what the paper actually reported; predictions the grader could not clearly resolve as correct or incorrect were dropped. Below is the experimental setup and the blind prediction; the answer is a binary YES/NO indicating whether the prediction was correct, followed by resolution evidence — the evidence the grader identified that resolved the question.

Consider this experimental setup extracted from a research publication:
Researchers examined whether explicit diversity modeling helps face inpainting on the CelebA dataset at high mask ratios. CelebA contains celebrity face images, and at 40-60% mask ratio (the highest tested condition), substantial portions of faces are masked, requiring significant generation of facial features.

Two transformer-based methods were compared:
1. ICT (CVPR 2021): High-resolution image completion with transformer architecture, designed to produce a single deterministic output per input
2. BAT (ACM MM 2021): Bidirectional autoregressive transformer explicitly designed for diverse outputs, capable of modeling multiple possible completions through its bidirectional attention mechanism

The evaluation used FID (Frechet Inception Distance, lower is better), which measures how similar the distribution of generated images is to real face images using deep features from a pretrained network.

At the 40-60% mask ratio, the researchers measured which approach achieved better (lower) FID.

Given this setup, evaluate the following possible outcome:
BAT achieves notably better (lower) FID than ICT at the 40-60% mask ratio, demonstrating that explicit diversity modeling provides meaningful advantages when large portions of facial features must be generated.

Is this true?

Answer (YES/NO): YES